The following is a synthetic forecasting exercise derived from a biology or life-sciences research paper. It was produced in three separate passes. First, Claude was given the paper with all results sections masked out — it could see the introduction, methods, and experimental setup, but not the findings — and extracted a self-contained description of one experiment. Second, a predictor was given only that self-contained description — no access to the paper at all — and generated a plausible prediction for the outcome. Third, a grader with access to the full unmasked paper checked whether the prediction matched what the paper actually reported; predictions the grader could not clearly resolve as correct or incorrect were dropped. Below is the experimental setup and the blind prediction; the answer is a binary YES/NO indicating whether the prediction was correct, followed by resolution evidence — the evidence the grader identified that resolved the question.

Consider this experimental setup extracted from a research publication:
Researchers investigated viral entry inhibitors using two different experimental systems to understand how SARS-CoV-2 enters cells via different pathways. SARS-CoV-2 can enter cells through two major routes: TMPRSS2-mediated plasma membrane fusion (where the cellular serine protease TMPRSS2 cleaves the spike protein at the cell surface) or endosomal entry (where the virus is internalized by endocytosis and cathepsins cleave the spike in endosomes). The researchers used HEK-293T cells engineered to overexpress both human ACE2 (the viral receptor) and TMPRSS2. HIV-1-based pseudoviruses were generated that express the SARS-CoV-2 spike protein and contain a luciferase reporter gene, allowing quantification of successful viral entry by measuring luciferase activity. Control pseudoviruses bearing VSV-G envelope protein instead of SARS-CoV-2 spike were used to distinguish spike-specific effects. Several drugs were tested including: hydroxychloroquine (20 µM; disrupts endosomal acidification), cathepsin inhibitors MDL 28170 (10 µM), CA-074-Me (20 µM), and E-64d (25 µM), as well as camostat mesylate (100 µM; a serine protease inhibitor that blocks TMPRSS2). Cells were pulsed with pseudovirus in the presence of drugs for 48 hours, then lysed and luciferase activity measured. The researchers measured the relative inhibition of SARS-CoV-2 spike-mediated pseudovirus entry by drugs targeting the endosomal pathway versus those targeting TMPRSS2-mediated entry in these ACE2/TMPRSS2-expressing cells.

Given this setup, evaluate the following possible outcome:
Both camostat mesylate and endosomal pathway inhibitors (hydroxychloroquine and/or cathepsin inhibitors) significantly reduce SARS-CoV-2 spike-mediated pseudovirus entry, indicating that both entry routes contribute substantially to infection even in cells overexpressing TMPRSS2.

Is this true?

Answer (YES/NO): NO